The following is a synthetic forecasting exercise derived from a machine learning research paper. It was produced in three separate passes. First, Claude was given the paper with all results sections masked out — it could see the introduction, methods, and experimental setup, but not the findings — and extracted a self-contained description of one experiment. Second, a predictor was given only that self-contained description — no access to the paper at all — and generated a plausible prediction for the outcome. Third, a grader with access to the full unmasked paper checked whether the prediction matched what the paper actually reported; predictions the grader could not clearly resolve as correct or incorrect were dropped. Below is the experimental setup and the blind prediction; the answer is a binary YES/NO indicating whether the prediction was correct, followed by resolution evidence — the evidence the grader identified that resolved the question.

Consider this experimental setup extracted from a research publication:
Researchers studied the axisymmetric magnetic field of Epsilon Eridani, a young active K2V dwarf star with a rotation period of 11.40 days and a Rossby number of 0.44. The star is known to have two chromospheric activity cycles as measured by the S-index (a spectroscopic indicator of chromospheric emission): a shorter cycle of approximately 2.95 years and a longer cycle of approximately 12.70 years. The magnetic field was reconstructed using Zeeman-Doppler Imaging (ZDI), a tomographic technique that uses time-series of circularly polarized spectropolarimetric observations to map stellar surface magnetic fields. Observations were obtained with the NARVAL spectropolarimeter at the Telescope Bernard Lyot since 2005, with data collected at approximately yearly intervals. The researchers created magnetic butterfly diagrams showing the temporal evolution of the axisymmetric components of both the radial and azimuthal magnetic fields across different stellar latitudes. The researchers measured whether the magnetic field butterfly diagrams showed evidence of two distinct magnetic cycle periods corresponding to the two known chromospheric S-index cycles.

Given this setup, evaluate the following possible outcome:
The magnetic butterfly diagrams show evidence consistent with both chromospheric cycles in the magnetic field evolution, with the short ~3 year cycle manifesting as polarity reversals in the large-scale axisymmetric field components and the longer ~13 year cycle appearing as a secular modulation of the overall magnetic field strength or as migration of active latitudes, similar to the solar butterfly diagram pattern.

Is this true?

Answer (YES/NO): NO